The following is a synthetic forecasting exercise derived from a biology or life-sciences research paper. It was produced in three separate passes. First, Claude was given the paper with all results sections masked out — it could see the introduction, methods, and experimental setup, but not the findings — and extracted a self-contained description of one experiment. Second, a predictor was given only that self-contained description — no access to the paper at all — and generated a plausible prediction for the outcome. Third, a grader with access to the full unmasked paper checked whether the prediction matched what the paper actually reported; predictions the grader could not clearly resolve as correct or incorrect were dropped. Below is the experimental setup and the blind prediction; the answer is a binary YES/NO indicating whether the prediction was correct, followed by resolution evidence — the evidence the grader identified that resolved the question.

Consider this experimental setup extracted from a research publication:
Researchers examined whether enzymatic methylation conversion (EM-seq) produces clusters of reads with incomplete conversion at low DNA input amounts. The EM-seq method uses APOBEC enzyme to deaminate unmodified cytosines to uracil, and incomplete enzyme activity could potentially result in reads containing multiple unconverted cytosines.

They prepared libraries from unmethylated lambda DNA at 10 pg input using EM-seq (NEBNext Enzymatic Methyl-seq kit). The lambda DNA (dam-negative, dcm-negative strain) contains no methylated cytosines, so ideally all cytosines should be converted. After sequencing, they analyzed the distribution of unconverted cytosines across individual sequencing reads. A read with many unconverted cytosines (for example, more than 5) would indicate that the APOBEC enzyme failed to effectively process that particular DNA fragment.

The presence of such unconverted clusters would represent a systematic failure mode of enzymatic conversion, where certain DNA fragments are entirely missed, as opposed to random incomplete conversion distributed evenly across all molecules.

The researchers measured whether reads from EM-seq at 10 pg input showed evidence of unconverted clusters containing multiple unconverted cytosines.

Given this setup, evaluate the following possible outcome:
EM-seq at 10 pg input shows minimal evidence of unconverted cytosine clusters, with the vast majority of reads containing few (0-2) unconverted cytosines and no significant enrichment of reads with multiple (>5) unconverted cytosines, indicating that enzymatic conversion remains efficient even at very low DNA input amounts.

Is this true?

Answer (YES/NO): NO